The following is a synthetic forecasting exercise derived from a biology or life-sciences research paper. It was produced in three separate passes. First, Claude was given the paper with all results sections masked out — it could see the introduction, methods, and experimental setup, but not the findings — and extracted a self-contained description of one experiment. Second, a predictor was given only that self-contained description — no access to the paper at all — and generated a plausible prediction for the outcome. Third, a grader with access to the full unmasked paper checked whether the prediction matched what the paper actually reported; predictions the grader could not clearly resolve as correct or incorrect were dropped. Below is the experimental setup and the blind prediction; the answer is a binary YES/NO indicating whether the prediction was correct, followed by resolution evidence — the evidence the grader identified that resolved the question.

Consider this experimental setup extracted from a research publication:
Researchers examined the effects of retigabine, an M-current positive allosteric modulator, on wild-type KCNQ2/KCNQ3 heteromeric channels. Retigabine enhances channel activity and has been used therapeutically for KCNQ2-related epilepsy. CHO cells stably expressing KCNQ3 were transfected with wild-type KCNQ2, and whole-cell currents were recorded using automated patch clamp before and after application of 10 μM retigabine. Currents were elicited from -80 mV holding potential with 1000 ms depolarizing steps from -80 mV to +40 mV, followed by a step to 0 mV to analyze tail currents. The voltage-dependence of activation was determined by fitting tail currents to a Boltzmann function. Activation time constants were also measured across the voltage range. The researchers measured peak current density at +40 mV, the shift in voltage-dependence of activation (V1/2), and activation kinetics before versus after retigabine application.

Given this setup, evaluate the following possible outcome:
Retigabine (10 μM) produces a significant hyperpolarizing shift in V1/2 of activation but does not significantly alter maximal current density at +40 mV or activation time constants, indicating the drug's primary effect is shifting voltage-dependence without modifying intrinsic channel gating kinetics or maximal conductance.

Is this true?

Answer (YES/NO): NO